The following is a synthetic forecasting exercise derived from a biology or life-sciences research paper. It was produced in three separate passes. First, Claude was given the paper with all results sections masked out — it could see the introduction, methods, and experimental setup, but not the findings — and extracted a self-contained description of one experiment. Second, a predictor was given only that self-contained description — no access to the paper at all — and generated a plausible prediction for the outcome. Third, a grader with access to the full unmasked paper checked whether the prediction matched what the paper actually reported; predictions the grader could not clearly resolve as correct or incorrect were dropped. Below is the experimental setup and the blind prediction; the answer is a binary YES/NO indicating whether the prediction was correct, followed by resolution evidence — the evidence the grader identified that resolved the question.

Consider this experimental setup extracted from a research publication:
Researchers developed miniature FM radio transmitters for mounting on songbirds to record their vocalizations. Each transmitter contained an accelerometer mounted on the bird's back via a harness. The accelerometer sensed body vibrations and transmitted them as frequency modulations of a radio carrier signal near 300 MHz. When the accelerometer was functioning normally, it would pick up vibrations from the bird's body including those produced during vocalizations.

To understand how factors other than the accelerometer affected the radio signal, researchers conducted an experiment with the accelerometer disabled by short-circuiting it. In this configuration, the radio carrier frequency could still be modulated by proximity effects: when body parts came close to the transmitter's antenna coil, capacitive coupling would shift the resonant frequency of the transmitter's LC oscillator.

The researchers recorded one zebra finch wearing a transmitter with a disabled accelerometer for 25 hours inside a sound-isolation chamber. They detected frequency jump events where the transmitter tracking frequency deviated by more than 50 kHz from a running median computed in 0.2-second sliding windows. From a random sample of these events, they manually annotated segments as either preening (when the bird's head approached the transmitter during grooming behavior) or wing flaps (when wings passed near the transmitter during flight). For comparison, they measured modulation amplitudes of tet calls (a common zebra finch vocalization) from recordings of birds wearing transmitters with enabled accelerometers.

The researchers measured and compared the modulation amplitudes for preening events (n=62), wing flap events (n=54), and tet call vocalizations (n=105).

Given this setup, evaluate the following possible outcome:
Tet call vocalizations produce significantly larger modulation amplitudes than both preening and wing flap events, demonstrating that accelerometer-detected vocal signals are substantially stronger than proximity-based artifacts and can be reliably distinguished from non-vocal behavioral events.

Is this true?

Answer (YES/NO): NO